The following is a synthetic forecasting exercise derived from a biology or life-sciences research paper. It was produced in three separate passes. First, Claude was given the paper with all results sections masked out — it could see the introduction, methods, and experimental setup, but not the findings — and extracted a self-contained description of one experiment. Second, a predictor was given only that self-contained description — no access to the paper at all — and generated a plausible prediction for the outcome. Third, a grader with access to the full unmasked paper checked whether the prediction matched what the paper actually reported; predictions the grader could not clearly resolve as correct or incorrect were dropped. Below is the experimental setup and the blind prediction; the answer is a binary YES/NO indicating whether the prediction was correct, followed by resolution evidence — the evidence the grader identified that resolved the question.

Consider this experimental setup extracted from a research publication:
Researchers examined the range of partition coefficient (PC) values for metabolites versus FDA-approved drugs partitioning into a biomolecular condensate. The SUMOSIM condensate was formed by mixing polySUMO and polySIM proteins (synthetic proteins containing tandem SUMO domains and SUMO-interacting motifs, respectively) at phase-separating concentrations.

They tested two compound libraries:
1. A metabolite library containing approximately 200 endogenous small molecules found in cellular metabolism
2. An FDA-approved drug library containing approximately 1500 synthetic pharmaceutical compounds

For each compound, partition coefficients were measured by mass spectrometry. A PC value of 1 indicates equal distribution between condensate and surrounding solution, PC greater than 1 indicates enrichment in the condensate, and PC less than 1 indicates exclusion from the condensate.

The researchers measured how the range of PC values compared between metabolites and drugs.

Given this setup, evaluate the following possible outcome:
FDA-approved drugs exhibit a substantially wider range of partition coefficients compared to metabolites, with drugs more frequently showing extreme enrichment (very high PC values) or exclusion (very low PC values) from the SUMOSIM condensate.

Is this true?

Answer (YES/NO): YES